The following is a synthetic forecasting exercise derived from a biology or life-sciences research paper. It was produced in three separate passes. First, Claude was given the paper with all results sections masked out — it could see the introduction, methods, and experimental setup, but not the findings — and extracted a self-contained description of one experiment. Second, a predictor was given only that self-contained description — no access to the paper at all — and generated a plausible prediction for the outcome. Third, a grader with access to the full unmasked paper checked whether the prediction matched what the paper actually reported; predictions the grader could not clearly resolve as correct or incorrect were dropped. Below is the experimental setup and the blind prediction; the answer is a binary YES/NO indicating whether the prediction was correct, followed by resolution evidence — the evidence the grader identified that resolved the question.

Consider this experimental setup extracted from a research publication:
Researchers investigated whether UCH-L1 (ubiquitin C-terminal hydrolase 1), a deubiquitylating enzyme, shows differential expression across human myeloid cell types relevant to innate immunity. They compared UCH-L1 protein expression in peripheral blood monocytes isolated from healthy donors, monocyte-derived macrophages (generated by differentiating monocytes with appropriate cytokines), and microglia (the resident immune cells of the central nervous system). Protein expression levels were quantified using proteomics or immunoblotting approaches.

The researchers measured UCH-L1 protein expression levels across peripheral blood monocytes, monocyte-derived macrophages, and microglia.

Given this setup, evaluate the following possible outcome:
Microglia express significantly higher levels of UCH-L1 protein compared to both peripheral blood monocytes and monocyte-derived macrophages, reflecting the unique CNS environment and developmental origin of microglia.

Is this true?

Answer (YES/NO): YES